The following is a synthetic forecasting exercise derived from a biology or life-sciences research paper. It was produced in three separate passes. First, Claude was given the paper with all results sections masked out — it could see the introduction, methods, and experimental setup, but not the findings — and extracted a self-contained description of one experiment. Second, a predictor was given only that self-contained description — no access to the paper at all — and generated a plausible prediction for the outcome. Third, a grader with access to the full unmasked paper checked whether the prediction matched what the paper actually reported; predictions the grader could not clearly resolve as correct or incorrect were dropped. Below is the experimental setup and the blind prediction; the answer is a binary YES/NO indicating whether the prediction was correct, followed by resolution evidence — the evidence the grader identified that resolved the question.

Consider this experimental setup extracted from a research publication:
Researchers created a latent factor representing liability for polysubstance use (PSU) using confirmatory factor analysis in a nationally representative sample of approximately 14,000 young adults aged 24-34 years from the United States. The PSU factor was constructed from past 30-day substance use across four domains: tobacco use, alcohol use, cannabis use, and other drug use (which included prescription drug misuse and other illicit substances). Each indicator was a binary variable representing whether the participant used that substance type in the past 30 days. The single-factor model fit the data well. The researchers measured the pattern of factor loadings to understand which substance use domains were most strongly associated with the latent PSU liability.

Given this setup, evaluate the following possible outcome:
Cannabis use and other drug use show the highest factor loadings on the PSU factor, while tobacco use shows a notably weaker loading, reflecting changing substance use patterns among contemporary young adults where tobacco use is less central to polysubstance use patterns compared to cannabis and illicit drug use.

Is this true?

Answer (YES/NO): NO